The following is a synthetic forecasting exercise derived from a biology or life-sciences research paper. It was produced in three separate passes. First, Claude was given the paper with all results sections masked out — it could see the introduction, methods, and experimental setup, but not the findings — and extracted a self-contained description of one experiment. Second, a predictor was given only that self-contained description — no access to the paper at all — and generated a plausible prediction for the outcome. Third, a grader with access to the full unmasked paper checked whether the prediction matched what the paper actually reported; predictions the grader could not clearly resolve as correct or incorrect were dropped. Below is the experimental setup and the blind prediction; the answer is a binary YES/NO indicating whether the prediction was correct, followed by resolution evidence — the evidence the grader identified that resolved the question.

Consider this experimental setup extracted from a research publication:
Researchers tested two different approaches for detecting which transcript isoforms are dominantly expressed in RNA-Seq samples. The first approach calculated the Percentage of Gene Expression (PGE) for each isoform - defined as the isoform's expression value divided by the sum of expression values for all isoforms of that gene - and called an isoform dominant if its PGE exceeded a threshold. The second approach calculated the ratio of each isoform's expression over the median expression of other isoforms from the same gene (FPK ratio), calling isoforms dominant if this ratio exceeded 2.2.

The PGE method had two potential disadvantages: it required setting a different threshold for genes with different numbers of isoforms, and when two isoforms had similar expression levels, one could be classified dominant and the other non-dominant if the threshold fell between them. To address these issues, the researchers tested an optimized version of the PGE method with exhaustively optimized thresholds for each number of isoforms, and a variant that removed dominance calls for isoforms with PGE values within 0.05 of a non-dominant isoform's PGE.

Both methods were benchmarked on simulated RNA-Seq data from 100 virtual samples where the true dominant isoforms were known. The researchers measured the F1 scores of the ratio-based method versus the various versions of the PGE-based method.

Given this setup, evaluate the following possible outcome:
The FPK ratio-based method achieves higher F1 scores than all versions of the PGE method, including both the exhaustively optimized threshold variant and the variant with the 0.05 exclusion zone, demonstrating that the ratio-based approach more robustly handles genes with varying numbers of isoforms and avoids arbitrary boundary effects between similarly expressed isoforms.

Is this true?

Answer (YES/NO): YES